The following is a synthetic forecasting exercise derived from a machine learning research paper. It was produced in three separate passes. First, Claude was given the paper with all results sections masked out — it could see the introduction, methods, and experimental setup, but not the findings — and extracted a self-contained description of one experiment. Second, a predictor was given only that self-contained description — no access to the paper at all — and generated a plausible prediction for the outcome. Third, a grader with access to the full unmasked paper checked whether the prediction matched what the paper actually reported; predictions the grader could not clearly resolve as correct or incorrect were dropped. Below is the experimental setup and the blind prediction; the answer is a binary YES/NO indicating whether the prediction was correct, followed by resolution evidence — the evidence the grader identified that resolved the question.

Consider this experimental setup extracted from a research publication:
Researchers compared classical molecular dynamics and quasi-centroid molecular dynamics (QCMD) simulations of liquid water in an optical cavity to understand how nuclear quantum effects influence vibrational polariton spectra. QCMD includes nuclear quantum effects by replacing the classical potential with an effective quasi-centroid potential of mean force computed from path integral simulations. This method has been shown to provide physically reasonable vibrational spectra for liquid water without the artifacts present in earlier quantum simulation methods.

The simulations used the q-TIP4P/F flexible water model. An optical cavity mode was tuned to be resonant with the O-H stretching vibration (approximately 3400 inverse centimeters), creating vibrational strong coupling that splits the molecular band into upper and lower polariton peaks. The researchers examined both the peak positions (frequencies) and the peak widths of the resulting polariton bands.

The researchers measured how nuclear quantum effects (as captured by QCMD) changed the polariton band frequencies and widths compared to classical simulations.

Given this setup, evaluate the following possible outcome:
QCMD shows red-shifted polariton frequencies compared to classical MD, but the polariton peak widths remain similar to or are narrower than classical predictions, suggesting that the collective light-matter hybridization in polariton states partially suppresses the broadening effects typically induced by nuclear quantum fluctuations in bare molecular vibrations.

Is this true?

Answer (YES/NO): YES